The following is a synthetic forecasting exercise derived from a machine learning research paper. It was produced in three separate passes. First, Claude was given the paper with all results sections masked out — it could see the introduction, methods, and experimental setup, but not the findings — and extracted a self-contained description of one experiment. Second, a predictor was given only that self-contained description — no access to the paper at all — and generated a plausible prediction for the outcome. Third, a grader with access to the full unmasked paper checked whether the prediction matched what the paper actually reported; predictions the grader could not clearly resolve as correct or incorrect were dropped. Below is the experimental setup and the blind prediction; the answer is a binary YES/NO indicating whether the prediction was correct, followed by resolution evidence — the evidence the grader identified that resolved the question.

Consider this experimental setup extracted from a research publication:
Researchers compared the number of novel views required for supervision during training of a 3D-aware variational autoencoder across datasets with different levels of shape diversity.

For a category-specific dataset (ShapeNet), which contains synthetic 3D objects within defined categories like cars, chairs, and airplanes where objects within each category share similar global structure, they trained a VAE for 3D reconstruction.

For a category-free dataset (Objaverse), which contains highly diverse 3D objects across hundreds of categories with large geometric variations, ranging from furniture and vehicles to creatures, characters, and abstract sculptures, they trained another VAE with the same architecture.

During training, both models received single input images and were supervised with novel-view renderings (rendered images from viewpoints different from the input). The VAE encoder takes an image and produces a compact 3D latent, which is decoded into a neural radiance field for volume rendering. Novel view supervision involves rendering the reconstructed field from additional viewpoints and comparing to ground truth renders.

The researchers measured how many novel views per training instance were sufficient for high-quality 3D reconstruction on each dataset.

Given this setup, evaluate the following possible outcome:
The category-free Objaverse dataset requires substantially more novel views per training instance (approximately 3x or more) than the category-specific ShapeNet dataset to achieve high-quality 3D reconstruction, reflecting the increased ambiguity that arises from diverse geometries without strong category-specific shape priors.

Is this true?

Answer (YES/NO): YES